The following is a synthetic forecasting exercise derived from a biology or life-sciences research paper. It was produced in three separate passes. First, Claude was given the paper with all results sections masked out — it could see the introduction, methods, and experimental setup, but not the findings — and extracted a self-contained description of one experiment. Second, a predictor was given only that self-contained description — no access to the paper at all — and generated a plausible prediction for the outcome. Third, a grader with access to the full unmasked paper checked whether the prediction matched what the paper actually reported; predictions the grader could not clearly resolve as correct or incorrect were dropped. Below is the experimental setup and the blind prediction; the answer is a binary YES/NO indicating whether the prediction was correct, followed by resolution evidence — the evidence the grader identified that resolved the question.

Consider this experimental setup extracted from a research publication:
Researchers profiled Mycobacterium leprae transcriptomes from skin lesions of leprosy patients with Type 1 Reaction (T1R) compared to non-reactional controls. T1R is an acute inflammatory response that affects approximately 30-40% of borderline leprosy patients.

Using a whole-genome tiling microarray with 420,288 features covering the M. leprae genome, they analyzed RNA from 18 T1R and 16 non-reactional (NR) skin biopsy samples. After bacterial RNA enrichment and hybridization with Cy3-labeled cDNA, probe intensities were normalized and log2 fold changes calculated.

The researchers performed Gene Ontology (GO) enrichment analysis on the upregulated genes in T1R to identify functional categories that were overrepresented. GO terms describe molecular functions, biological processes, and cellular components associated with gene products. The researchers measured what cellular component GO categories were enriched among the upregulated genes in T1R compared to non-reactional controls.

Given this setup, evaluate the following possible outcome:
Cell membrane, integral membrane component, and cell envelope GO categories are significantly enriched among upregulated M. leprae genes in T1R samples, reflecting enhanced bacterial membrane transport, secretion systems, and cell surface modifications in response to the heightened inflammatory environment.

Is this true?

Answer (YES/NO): YES